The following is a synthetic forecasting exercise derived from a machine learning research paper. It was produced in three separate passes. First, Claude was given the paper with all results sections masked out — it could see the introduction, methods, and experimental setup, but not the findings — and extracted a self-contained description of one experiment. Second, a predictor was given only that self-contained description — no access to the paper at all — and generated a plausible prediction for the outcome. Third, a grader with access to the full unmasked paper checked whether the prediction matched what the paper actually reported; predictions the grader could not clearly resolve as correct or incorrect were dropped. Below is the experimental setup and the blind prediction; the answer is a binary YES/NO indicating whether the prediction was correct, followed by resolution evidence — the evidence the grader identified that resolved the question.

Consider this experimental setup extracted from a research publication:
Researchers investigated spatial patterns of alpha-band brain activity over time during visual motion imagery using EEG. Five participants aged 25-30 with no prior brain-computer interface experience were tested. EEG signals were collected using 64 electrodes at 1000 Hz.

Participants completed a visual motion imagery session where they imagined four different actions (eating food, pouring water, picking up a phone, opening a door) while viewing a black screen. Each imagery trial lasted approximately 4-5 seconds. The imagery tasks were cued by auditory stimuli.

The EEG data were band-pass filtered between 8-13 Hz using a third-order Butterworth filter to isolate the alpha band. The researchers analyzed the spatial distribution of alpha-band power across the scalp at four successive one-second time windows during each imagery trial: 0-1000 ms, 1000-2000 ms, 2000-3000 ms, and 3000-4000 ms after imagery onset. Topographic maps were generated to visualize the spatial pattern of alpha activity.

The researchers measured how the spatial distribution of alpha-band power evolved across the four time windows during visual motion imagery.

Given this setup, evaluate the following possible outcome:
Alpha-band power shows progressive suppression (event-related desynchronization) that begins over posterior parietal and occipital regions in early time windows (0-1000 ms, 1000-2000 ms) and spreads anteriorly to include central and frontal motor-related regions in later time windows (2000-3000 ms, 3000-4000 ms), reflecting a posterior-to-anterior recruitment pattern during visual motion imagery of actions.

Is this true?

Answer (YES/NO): NO